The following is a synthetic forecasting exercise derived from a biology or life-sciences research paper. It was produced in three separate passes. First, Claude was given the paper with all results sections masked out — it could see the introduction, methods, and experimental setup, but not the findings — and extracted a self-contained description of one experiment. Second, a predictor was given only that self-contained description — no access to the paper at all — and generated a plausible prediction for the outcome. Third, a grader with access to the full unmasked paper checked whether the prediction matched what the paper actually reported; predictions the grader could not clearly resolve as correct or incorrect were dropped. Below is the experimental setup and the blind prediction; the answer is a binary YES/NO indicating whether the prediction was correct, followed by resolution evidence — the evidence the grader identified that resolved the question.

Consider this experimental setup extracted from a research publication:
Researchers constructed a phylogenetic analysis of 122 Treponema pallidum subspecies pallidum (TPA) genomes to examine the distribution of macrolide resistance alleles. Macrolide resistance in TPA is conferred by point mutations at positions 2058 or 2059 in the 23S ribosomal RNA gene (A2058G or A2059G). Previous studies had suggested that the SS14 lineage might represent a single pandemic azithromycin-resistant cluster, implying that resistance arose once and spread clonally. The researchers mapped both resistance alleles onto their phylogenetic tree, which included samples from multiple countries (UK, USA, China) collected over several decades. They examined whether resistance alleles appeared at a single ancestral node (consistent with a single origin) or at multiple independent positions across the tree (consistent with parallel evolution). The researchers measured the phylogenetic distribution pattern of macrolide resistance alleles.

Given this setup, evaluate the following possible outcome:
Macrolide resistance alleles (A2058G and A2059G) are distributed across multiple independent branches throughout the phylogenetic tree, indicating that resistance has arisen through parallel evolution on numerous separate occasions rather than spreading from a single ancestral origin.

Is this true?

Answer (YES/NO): YES